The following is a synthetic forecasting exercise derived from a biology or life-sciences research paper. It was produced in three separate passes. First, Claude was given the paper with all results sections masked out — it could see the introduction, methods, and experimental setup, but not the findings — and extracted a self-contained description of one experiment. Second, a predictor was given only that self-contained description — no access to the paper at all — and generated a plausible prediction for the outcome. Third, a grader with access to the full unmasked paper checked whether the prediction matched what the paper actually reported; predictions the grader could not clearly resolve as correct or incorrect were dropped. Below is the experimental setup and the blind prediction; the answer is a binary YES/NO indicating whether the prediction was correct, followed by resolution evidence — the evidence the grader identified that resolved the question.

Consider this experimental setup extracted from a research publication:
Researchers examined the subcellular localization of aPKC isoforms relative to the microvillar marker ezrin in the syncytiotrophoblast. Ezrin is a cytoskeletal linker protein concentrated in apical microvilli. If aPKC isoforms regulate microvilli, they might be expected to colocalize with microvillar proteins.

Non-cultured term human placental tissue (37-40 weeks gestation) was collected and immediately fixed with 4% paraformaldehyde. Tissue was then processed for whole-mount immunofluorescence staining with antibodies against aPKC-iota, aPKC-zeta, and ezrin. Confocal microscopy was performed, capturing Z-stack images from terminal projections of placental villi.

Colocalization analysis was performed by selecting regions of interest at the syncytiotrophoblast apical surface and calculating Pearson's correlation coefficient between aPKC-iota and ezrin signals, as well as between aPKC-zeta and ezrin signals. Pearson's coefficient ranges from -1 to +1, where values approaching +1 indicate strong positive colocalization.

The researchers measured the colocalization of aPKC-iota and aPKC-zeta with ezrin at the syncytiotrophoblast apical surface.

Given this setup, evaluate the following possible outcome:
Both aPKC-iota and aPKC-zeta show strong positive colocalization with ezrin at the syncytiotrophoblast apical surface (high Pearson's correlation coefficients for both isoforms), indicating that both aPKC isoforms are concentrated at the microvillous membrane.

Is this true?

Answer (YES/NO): YES